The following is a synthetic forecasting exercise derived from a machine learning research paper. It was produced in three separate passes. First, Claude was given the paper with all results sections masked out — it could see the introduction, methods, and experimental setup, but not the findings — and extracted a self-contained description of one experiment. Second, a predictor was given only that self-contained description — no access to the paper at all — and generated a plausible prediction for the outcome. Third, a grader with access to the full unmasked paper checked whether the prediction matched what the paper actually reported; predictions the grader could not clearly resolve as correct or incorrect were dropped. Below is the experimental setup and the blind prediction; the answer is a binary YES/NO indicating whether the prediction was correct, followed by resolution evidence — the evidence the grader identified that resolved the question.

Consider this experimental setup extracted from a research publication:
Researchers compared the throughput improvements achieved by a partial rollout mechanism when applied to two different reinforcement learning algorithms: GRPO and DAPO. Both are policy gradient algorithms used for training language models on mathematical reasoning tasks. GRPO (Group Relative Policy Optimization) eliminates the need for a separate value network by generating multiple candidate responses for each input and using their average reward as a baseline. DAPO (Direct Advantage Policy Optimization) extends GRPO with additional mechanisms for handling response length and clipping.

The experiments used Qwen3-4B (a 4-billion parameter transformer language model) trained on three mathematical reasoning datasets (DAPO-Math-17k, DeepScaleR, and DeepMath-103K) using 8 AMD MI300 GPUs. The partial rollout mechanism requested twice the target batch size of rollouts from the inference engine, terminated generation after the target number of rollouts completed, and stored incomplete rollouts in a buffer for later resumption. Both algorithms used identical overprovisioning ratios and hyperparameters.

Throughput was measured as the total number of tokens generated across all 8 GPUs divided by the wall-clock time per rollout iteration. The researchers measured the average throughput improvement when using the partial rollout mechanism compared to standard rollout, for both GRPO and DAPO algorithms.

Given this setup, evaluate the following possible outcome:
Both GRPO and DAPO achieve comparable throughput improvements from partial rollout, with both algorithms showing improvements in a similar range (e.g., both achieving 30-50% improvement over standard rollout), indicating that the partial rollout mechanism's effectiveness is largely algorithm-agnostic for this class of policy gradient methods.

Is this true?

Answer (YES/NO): NO